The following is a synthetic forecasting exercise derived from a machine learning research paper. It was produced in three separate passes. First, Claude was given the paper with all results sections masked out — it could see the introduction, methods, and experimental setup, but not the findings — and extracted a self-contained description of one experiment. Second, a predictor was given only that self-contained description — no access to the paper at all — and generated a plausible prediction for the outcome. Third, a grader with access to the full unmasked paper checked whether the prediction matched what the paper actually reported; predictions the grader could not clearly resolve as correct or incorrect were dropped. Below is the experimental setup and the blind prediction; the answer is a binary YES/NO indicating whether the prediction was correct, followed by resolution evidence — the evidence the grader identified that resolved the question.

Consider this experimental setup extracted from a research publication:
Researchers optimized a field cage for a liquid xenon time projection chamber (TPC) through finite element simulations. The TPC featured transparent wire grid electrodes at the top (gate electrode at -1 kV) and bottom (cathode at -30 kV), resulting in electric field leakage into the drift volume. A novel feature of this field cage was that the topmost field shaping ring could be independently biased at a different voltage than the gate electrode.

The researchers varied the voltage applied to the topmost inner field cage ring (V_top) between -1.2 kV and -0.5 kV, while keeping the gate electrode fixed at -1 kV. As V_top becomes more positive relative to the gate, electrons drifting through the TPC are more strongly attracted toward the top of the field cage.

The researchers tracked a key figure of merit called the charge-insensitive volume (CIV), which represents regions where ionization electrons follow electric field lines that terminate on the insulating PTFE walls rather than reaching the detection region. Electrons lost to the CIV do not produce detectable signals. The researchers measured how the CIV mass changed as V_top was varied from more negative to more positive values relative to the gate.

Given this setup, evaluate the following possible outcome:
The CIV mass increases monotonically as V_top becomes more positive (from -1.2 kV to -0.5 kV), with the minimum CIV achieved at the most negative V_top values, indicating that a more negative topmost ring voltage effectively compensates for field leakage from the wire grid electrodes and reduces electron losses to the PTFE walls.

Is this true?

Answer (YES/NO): NO